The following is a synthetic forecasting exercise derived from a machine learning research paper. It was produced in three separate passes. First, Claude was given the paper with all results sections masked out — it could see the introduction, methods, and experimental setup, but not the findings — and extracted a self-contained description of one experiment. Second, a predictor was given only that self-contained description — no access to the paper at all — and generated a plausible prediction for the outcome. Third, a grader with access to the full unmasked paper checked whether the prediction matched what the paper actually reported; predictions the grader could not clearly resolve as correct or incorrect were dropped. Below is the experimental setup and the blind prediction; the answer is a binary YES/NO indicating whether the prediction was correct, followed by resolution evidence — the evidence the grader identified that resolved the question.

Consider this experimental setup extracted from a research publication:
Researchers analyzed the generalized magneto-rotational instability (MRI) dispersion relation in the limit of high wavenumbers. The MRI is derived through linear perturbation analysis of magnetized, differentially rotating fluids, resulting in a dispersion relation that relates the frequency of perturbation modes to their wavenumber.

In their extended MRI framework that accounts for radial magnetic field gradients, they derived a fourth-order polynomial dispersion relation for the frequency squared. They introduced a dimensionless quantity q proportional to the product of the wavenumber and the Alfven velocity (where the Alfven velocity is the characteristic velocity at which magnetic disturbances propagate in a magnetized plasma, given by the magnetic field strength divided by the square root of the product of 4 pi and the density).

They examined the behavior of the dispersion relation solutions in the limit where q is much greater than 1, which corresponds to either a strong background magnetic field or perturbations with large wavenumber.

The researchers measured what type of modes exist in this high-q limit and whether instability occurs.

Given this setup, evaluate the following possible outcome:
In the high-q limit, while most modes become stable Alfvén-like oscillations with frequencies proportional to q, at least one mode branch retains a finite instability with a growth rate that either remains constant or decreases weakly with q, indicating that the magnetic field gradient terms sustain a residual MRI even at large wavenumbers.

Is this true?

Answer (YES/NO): NO